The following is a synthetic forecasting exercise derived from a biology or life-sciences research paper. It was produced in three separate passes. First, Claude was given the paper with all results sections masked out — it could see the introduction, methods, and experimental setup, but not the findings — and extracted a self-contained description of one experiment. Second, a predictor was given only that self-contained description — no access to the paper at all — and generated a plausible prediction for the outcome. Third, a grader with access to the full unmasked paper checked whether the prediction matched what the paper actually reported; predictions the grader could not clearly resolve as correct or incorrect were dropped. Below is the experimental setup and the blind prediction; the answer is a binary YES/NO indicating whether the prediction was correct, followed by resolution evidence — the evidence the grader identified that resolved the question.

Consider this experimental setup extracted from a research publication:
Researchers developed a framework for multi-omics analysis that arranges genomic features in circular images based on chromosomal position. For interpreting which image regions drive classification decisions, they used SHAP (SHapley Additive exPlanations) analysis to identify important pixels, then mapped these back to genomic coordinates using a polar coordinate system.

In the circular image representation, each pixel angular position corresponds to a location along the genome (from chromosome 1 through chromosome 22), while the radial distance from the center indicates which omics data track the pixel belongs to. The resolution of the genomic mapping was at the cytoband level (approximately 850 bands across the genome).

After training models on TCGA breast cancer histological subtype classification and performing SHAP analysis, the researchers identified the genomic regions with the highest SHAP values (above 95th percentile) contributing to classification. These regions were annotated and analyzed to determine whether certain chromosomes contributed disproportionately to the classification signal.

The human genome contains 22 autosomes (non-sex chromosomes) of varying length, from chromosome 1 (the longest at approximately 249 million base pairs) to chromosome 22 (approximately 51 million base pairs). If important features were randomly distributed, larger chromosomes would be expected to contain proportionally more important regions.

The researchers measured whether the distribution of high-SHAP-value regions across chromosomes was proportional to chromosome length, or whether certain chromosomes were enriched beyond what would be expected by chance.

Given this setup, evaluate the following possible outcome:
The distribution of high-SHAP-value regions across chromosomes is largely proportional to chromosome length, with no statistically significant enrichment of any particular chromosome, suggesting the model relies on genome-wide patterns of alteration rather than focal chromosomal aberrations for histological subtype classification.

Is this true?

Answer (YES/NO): NO